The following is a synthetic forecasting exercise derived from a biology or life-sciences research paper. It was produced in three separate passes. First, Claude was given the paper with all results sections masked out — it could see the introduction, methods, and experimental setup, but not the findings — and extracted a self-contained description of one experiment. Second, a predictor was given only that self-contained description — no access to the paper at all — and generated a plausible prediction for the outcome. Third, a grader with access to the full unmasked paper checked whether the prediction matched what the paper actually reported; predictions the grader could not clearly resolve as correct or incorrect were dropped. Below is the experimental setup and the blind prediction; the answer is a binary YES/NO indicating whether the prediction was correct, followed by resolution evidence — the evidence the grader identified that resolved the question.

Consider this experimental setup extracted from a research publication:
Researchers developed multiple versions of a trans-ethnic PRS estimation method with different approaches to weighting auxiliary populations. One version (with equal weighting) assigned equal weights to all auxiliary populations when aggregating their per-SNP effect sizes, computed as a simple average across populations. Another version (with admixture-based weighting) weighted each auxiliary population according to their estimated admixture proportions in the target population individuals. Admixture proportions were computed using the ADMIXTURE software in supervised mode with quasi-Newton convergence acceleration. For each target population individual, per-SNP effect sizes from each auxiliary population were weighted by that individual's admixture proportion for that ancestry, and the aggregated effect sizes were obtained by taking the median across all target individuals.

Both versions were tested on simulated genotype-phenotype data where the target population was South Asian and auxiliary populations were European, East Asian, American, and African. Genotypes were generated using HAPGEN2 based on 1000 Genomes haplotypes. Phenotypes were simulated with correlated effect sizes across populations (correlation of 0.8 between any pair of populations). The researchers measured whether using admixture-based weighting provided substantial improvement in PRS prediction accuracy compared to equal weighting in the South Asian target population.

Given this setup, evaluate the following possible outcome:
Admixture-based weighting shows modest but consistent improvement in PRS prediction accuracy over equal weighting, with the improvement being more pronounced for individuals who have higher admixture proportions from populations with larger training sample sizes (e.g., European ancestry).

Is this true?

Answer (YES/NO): NO